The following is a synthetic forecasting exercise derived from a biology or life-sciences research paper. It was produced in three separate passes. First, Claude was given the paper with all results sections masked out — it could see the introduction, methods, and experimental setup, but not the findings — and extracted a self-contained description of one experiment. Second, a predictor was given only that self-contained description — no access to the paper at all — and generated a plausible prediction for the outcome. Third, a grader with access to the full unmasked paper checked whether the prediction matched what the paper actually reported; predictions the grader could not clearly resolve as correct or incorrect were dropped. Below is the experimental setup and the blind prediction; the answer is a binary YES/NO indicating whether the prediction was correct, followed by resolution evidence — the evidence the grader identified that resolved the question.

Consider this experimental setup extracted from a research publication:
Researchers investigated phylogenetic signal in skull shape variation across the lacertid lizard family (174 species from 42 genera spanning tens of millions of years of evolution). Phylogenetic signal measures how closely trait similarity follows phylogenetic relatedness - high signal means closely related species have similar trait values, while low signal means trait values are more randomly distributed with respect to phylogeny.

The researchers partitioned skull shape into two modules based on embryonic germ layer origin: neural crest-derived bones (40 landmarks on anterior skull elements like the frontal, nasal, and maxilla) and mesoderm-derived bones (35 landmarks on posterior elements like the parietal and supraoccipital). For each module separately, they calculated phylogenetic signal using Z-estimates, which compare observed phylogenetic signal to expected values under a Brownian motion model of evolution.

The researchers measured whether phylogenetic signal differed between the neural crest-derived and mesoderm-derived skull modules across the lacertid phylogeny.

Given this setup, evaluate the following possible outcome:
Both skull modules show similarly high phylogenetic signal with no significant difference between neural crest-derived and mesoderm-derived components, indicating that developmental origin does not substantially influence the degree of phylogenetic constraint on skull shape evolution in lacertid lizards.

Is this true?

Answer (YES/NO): NO